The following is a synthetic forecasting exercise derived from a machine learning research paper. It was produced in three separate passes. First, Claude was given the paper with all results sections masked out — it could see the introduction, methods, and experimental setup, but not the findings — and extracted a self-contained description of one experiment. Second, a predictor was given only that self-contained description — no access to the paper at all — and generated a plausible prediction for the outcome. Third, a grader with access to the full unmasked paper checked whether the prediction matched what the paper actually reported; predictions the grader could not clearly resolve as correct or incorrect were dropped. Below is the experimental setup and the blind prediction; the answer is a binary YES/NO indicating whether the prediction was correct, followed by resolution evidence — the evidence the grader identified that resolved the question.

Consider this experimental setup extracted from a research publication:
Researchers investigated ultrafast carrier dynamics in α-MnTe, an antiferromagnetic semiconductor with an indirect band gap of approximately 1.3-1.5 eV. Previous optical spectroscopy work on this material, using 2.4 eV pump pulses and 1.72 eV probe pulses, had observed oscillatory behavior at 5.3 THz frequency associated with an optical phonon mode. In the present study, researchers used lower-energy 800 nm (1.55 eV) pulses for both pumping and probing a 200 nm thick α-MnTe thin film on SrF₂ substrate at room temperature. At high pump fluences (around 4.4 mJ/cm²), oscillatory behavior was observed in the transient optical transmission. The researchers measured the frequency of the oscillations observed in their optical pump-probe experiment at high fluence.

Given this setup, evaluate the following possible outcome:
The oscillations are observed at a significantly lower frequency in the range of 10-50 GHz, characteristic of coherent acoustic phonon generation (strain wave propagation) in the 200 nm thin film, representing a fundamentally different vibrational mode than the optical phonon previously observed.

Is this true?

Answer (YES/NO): YES